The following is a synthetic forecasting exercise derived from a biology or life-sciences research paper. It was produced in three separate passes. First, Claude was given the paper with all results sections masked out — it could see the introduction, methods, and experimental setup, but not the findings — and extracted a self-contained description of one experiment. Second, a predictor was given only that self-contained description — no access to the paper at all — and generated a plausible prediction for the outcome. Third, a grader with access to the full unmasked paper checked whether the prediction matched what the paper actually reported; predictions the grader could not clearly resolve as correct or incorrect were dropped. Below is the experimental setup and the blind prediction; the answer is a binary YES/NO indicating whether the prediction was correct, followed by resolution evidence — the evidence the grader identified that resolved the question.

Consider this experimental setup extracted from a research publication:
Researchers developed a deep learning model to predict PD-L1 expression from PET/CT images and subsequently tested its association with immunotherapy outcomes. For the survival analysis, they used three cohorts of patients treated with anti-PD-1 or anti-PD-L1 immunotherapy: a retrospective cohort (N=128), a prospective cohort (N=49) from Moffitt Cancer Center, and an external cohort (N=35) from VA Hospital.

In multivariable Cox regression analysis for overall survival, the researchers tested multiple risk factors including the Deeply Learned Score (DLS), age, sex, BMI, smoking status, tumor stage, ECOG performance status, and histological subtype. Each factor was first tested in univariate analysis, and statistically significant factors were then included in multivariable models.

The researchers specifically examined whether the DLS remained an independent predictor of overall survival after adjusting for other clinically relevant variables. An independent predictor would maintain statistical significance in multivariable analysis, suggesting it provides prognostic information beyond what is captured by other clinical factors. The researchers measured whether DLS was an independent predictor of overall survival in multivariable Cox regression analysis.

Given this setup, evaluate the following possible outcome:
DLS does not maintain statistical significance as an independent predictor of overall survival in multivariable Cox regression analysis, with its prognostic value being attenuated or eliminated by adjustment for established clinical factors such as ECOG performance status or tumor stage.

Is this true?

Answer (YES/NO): NO